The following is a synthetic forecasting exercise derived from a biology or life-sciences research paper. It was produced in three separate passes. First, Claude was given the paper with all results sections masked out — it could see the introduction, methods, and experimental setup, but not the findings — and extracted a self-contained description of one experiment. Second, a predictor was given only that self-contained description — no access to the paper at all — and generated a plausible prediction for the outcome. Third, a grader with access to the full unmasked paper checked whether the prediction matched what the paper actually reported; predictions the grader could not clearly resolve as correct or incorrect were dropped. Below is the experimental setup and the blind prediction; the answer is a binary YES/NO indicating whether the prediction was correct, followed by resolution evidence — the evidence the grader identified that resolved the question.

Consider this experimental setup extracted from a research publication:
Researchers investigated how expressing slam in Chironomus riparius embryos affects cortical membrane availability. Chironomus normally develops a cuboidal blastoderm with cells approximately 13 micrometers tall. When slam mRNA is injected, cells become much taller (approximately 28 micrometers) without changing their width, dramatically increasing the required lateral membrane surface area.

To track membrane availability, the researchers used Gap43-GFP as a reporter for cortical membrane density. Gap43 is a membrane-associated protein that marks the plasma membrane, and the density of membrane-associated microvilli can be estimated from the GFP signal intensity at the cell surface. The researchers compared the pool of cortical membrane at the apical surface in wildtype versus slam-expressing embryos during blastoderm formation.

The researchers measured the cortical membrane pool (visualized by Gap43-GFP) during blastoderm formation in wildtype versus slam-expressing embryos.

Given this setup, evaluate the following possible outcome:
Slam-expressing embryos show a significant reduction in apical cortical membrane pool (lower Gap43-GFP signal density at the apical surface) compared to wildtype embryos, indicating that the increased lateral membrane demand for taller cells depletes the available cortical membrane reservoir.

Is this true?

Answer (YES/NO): YES